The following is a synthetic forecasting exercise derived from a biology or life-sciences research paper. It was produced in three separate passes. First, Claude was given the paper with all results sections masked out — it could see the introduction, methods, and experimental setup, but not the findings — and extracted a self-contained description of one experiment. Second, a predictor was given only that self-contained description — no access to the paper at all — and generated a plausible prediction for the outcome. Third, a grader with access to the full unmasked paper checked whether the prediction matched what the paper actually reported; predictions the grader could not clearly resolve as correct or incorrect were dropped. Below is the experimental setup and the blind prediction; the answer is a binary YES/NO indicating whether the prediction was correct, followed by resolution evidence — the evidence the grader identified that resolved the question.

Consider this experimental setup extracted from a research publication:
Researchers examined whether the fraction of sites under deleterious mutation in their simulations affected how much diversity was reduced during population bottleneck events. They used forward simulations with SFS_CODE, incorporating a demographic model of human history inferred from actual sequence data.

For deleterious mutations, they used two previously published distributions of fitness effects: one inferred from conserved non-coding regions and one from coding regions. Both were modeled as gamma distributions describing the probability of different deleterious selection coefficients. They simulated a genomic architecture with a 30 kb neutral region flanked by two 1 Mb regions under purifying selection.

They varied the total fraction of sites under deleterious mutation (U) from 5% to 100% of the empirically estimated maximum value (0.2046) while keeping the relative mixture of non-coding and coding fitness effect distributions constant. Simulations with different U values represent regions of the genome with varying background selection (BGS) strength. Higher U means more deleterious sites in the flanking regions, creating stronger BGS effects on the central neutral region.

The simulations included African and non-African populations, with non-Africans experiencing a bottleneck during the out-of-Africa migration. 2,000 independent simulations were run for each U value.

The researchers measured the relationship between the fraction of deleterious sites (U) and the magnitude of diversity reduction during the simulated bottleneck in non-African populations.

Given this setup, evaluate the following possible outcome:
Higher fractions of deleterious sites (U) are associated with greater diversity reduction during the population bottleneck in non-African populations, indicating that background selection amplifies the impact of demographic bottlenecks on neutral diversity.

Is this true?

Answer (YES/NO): YES